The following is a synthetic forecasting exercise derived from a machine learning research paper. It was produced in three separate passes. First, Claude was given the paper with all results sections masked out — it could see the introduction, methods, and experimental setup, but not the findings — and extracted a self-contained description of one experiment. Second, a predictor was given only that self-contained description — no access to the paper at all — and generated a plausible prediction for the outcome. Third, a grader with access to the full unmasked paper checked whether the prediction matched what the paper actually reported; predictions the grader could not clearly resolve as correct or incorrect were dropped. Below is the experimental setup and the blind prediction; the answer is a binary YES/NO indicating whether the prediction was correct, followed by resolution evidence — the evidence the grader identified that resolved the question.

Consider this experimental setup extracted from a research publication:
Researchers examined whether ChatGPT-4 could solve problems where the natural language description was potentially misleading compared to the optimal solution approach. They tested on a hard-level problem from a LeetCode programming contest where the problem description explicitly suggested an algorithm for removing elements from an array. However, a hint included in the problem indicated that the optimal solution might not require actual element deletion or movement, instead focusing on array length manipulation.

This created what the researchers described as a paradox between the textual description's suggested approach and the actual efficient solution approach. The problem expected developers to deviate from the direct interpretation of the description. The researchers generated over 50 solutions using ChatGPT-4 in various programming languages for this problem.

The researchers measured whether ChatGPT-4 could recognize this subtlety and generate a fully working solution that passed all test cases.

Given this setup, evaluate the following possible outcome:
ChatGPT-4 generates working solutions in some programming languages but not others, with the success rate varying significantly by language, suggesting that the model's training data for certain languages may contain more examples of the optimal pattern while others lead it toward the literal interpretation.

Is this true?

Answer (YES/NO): NO